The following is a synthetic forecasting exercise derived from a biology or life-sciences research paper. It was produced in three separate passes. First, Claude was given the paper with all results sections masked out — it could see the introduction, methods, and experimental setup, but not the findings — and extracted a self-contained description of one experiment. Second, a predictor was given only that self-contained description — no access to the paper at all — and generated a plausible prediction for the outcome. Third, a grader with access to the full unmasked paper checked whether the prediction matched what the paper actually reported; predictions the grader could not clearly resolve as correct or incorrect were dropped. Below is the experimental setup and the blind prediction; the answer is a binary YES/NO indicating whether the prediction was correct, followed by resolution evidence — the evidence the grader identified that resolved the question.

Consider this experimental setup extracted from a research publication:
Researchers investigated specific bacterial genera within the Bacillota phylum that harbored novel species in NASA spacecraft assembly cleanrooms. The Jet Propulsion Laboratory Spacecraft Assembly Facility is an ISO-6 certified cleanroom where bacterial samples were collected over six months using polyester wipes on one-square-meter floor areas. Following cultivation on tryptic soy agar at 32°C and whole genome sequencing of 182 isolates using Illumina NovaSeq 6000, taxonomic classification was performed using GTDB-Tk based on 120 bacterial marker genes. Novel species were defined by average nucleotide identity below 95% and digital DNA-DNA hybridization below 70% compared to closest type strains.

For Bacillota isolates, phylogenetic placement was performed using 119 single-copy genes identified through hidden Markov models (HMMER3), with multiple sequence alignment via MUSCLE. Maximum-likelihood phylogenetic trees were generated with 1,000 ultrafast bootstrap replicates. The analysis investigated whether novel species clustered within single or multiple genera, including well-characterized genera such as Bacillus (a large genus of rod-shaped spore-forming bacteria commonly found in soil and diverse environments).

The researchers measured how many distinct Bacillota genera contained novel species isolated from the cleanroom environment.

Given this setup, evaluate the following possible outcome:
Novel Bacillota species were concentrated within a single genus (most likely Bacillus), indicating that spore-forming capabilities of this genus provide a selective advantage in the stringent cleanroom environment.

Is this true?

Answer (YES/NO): NO